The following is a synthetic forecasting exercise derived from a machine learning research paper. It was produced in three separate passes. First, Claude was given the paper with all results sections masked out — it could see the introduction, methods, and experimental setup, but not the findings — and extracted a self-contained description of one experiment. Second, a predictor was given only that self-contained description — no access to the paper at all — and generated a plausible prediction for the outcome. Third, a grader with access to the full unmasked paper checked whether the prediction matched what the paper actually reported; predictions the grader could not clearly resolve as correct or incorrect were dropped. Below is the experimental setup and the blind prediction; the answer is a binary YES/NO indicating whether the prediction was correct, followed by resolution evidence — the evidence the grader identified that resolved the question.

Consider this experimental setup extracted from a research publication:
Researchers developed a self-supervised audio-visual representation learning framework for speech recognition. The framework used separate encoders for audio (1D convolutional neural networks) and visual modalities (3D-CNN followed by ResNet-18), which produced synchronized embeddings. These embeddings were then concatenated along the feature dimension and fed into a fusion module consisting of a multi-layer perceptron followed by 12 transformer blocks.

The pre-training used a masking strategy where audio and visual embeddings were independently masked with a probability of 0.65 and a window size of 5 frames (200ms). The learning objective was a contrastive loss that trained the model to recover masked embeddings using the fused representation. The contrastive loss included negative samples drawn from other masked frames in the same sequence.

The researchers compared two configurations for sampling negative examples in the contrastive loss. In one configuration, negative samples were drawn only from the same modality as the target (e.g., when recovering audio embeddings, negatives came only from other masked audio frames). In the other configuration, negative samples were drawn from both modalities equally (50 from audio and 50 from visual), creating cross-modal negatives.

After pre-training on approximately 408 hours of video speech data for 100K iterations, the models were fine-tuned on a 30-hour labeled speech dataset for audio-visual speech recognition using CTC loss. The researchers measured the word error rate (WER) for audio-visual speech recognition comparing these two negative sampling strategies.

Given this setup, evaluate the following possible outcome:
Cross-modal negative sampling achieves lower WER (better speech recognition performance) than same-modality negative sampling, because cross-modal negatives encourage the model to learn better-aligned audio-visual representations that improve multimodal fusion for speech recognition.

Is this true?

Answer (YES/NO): YES